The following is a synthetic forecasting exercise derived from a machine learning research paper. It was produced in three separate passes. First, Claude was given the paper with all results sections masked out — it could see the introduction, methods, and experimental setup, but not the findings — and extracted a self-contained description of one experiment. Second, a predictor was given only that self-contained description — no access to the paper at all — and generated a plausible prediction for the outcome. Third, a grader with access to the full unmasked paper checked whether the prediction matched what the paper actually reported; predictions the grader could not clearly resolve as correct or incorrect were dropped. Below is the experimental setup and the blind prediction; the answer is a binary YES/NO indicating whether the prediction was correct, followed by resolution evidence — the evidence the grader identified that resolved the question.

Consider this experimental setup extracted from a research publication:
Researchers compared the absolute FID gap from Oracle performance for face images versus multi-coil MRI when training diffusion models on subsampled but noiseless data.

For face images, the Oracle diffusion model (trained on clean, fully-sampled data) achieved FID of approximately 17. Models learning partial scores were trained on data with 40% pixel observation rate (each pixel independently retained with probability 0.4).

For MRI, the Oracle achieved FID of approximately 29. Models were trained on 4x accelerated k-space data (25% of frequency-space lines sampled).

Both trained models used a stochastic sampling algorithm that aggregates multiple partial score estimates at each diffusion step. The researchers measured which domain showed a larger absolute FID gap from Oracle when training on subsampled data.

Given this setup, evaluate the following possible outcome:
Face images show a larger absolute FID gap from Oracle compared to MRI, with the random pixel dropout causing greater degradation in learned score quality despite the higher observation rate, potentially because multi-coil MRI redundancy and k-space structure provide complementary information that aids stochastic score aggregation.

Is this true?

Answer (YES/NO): YES